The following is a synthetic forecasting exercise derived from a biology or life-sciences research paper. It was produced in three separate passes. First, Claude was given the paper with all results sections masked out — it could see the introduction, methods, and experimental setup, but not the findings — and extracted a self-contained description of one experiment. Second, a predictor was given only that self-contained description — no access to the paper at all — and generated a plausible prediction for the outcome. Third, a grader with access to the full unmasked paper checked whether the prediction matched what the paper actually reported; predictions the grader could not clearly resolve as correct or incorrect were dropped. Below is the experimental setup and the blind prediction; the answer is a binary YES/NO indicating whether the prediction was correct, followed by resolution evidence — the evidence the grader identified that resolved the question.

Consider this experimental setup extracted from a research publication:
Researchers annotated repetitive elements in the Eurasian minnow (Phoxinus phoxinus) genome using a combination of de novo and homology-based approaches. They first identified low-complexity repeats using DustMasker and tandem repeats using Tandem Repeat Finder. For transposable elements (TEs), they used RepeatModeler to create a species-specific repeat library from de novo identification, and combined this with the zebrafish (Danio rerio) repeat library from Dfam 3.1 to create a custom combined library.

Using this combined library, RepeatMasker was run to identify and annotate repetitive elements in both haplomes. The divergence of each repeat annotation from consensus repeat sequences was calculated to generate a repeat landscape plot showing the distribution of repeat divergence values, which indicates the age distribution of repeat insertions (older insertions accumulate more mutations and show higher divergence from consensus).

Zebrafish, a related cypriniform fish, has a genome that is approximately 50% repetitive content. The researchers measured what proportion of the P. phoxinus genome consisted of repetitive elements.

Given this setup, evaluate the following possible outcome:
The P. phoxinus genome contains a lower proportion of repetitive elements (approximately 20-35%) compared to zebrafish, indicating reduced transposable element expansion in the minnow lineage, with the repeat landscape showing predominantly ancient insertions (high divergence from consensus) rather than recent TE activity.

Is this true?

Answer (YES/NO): NO